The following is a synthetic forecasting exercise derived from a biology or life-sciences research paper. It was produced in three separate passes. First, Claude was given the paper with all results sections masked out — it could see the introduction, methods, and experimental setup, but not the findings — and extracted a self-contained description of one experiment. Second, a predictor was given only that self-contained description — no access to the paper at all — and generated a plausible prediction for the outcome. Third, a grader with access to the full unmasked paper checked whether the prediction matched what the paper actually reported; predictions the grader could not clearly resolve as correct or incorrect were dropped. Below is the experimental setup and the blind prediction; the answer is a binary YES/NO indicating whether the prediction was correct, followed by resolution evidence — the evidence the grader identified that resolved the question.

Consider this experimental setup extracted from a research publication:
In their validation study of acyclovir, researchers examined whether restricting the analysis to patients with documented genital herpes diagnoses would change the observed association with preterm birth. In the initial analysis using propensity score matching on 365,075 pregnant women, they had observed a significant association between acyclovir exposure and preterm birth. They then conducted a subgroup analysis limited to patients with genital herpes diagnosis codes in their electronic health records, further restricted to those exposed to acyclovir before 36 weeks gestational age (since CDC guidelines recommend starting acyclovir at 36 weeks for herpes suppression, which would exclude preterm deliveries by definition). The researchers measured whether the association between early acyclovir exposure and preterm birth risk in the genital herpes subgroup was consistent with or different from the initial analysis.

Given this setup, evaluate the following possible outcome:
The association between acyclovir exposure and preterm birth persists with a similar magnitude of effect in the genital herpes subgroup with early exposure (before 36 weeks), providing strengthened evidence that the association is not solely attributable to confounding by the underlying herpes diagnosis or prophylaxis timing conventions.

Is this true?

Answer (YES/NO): NO